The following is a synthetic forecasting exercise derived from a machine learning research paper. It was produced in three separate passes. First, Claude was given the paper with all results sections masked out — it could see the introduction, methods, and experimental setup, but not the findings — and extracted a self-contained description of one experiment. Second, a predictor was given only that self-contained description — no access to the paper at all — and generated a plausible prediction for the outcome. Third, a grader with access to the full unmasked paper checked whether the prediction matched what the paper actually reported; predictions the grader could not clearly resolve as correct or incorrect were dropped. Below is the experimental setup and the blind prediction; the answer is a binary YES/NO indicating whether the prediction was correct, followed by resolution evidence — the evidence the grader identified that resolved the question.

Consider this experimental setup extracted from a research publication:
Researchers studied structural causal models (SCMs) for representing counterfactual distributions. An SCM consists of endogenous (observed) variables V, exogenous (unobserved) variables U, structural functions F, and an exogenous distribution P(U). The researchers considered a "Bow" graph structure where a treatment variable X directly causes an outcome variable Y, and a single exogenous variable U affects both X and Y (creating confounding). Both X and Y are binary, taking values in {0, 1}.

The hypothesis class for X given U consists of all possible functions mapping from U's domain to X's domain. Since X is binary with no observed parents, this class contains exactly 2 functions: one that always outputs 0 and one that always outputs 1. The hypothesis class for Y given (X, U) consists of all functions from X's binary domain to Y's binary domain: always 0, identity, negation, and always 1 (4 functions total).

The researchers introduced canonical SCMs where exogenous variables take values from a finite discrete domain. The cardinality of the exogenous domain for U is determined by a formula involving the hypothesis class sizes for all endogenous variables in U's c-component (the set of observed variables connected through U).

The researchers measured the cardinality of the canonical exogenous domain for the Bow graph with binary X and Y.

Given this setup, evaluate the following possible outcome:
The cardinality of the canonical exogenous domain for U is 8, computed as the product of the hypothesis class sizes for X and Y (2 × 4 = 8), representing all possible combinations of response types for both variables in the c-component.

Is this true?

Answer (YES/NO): YES